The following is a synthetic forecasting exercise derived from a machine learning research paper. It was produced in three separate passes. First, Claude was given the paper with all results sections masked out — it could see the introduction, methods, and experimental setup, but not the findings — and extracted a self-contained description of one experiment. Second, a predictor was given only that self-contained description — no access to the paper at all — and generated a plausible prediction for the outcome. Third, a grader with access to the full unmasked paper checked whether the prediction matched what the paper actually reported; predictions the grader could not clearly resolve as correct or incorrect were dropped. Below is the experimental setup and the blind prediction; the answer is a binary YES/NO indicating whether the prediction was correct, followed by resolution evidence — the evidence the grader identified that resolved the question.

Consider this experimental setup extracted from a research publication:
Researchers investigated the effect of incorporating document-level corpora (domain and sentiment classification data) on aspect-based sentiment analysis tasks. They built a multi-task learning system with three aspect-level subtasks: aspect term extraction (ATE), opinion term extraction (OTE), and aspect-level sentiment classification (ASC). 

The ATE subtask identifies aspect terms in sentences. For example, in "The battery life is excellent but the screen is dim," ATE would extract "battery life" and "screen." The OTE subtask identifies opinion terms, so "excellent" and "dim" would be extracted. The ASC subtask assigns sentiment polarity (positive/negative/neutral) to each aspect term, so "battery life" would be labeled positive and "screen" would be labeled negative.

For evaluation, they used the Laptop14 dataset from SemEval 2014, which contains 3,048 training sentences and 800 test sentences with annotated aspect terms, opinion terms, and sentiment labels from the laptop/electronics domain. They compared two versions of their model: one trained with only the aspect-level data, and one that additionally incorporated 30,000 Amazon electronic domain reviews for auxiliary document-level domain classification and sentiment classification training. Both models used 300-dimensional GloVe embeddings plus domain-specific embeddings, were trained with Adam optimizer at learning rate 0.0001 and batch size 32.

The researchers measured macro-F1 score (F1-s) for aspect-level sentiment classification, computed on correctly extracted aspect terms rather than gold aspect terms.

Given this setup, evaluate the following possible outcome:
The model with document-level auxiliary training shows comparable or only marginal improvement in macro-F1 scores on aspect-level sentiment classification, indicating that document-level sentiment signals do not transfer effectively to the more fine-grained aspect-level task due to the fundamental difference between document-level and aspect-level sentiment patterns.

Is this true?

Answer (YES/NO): NO